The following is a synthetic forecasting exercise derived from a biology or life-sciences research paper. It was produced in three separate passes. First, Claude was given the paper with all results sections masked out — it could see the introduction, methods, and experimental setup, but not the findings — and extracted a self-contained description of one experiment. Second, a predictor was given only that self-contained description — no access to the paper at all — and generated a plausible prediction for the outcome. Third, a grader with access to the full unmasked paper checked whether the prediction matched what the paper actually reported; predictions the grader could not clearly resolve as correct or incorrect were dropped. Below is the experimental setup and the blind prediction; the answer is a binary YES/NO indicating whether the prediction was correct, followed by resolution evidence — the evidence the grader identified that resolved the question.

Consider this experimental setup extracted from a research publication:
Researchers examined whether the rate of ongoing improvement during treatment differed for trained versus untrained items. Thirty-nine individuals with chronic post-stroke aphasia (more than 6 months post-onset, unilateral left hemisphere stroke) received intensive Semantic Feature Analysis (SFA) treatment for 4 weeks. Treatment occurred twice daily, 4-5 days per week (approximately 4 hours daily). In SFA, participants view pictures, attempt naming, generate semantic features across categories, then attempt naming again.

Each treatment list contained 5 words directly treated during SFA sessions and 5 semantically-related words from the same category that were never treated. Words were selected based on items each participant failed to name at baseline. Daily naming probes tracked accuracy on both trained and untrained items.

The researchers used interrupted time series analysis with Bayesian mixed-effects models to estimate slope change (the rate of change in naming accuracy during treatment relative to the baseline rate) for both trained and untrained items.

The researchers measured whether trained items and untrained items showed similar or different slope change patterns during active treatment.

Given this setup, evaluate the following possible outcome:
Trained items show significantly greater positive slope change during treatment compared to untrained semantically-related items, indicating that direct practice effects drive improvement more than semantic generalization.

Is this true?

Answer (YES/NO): YES